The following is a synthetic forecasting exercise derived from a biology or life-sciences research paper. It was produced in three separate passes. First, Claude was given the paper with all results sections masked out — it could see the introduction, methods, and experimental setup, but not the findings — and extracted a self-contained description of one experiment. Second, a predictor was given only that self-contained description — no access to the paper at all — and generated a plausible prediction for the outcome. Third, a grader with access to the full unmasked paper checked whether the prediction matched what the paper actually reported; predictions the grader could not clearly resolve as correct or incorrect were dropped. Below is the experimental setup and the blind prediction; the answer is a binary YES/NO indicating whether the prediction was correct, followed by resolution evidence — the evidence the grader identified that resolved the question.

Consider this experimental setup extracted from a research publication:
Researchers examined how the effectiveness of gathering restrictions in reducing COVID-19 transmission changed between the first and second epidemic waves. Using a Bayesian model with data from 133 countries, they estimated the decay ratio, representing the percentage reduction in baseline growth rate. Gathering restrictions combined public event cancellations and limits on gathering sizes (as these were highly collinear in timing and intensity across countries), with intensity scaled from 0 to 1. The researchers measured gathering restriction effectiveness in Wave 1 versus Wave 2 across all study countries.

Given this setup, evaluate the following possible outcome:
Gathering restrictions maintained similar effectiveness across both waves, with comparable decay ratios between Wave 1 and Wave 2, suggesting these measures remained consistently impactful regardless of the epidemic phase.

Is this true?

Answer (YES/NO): NO